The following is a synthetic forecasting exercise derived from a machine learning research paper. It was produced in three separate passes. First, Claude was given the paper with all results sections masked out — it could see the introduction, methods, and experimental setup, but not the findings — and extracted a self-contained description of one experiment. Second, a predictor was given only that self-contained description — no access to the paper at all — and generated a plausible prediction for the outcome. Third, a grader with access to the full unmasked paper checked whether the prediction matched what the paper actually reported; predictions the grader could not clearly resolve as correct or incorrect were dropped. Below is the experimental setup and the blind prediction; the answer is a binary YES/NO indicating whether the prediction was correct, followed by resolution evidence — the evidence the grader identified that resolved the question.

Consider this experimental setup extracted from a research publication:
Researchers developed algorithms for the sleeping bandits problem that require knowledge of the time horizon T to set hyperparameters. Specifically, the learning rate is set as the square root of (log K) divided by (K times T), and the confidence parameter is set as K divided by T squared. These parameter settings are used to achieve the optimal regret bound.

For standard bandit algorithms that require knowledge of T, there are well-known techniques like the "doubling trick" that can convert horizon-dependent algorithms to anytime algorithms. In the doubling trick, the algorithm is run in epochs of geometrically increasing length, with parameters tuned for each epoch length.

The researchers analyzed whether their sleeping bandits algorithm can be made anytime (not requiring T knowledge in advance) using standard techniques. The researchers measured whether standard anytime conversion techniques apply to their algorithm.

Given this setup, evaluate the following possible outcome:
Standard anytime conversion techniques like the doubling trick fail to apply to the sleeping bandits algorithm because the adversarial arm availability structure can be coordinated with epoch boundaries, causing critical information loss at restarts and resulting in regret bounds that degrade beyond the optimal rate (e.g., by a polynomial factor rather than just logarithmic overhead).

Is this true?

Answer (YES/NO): NO